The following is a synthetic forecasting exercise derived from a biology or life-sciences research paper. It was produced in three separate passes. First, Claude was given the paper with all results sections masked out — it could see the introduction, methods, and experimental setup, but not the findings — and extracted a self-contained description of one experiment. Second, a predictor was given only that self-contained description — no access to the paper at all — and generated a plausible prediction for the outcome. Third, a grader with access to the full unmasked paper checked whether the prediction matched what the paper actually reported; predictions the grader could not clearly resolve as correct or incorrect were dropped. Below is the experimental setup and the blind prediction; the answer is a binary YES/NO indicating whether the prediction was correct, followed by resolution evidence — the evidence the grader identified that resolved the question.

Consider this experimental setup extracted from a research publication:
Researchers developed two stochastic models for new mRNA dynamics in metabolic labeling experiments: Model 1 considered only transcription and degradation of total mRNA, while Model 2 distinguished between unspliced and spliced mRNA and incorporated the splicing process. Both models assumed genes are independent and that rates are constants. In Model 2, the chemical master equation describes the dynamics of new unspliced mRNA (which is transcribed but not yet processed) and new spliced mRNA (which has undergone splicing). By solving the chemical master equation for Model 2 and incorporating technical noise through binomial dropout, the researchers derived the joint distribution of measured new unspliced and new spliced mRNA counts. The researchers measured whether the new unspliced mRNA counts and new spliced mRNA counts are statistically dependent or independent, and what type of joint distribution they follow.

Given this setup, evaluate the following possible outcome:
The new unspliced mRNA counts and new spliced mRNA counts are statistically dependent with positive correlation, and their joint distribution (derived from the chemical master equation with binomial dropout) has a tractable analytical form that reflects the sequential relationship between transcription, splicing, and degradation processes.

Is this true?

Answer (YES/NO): NO